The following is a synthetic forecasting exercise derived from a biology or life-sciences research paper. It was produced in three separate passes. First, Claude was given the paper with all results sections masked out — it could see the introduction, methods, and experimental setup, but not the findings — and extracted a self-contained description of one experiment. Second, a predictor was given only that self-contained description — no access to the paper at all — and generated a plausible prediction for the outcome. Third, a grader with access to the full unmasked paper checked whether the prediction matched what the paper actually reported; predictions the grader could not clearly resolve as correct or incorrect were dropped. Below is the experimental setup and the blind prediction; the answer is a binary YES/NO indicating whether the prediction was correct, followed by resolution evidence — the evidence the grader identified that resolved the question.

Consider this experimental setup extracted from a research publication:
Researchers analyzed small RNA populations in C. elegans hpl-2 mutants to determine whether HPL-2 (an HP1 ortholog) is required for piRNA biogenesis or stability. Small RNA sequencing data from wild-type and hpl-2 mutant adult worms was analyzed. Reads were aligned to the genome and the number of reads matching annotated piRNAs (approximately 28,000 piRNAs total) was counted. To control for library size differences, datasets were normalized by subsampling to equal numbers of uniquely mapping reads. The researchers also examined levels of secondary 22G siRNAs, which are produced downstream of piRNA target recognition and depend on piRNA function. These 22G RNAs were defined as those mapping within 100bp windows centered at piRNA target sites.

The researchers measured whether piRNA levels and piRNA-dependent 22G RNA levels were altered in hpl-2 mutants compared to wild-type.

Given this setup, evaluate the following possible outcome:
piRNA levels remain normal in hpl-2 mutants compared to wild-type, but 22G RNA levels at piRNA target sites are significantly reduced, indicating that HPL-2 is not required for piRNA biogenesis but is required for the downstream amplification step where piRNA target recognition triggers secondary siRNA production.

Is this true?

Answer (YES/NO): NO